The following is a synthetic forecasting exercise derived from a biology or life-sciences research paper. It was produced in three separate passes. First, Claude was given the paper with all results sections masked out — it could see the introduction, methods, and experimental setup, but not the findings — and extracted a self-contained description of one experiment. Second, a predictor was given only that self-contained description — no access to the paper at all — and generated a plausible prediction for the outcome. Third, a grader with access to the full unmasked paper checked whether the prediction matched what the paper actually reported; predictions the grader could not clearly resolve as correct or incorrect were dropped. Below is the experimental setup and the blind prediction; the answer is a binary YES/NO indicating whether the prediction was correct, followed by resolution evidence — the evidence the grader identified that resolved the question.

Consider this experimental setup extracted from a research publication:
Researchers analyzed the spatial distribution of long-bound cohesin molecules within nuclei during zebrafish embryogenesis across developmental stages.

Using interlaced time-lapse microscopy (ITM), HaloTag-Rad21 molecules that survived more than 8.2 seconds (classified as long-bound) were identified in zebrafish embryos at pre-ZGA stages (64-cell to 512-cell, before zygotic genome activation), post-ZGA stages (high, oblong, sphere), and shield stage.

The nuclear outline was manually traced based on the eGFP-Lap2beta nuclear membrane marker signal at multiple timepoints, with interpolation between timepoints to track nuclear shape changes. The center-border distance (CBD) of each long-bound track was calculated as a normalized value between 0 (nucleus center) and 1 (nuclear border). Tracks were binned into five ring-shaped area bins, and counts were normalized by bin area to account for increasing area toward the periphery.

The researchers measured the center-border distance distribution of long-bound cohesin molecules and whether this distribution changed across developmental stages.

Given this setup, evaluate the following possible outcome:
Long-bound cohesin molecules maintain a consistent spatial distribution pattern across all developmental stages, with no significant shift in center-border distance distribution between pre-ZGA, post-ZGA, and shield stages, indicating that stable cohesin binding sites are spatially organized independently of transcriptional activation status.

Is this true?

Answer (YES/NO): NO